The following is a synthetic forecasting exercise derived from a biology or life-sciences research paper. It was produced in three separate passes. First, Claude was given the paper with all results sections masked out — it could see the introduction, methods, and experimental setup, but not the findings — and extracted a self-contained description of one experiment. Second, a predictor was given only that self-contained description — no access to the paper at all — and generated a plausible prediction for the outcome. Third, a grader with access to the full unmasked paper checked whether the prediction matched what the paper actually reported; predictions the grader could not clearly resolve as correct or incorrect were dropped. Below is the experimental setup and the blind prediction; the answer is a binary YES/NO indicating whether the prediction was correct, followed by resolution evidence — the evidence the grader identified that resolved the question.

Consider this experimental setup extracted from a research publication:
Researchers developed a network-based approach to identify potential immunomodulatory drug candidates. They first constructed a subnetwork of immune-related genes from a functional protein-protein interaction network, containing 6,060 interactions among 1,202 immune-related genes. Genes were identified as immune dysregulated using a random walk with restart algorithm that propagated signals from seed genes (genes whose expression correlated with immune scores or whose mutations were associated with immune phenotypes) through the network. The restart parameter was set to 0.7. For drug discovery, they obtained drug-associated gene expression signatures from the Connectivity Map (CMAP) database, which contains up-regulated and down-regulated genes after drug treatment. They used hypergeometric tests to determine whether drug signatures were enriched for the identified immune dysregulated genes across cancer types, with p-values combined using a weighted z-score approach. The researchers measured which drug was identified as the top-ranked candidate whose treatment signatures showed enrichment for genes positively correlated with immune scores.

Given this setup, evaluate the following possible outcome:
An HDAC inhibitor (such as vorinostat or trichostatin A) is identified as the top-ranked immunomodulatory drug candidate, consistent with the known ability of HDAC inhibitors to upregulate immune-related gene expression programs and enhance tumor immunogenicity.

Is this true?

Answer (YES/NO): NO